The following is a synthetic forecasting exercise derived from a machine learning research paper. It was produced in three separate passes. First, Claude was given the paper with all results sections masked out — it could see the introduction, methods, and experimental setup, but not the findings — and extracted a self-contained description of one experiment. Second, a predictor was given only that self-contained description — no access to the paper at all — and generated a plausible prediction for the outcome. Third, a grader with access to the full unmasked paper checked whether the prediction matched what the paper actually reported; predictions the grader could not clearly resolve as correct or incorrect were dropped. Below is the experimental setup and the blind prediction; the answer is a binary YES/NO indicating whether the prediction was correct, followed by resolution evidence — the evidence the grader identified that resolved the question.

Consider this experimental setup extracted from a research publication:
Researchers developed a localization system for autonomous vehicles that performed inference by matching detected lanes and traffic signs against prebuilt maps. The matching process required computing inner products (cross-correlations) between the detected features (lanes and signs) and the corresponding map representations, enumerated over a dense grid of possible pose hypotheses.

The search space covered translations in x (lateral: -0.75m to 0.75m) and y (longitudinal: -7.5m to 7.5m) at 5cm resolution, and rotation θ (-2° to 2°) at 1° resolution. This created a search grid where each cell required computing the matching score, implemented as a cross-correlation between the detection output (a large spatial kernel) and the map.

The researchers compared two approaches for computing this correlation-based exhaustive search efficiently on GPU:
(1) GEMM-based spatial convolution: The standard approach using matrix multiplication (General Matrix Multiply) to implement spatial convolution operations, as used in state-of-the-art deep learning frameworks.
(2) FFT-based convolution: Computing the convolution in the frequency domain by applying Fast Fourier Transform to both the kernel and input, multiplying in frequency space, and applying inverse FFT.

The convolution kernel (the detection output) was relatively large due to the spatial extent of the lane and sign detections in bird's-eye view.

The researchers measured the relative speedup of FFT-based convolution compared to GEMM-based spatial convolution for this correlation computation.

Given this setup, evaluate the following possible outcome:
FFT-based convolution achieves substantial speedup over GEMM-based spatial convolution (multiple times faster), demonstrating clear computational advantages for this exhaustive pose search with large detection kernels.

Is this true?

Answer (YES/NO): YES